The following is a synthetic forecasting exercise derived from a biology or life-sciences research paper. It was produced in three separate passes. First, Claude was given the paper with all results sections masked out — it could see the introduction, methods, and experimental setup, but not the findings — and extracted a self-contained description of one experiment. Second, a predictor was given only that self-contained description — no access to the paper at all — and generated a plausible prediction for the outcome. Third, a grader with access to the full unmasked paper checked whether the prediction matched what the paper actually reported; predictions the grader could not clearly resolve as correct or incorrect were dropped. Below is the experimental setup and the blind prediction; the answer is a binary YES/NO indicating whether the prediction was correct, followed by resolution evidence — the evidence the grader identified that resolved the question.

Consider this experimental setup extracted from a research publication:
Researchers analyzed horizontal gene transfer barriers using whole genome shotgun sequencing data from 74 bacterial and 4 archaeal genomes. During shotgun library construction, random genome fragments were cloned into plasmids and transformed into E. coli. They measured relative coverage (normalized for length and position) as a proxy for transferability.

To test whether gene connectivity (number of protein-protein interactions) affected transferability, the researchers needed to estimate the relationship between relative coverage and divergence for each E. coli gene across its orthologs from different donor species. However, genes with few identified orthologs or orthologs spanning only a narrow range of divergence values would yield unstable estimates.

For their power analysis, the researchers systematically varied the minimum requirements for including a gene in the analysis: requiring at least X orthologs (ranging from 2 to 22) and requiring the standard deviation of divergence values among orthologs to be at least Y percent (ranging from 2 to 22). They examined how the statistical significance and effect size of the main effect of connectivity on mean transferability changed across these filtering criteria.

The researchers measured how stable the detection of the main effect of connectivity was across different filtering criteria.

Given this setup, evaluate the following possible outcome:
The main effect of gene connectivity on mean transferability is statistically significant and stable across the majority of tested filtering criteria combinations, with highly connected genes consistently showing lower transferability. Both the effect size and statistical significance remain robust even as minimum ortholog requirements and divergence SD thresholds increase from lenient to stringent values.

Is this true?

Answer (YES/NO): YES